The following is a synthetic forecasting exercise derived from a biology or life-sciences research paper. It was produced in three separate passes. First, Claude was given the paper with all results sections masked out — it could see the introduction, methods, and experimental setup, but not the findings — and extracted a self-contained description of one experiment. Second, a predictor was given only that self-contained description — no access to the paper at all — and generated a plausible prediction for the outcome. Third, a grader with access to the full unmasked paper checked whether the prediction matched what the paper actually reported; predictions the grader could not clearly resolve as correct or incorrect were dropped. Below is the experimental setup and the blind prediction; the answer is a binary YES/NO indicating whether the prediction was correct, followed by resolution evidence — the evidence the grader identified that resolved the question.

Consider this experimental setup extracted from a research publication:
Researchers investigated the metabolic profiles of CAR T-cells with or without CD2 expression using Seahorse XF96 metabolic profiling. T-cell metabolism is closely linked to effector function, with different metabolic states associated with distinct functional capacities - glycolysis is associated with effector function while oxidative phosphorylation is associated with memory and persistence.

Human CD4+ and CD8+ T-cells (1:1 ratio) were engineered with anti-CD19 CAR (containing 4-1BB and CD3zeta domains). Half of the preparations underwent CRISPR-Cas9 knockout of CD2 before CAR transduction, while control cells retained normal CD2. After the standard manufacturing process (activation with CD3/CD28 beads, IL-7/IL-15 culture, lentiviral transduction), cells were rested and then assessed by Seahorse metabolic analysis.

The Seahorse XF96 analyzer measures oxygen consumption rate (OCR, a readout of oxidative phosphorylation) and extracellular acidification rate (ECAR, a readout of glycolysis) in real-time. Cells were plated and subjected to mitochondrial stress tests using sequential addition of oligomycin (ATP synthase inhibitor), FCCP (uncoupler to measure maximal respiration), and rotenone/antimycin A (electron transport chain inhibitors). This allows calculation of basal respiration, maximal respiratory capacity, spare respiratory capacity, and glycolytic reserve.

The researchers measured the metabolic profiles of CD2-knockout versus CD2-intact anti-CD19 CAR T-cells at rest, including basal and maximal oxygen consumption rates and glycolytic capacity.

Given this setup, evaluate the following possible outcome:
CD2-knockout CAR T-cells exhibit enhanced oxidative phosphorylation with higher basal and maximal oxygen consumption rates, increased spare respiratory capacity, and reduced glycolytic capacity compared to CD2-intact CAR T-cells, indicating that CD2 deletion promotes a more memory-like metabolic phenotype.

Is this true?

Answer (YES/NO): NO